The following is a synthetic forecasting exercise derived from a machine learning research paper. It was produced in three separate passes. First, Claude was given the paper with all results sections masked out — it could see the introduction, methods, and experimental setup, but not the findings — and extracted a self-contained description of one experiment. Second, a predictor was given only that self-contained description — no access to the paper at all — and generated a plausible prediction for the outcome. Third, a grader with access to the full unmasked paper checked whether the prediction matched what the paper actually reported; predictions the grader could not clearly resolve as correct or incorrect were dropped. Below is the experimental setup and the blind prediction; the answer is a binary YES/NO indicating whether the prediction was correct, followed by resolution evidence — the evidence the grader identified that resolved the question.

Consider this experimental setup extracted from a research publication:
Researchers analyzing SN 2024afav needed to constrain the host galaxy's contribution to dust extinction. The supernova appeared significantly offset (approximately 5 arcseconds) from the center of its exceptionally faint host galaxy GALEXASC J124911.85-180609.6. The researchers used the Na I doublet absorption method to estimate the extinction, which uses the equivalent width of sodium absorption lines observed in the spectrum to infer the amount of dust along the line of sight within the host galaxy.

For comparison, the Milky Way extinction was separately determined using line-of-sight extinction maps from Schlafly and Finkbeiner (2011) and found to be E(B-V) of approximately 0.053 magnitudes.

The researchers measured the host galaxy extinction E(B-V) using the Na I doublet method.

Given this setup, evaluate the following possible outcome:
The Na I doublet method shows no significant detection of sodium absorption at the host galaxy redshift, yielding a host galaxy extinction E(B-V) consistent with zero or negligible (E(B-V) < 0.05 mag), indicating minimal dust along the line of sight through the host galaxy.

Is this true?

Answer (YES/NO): YES